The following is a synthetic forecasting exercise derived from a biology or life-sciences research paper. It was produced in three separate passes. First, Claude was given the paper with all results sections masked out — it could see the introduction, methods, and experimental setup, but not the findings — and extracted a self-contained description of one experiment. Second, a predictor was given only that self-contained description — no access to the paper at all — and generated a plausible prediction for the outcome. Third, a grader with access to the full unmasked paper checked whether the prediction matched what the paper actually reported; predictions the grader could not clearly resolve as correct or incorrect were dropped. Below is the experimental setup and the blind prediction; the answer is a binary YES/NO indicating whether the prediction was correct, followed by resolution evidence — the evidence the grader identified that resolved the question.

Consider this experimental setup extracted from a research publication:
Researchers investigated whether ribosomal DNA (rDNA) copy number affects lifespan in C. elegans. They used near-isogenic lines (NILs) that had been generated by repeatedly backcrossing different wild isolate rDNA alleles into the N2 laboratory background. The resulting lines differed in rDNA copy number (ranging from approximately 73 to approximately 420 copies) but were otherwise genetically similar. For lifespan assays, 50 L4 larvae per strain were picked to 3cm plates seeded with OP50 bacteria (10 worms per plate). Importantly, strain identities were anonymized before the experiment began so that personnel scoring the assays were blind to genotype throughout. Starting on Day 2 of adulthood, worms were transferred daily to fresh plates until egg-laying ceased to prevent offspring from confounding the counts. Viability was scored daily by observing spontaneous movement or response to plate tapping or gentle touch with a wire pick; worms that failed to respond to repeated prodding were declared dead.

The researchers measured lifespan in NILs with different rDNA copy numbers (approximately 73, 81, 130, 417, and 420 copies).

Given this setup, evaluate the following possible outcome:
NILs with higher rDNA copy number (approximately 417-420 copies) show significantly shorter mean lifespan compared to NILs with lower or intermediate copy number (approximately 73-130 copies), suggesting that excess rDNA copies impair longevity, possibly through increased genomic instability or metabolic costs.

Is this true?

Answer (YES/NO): NO